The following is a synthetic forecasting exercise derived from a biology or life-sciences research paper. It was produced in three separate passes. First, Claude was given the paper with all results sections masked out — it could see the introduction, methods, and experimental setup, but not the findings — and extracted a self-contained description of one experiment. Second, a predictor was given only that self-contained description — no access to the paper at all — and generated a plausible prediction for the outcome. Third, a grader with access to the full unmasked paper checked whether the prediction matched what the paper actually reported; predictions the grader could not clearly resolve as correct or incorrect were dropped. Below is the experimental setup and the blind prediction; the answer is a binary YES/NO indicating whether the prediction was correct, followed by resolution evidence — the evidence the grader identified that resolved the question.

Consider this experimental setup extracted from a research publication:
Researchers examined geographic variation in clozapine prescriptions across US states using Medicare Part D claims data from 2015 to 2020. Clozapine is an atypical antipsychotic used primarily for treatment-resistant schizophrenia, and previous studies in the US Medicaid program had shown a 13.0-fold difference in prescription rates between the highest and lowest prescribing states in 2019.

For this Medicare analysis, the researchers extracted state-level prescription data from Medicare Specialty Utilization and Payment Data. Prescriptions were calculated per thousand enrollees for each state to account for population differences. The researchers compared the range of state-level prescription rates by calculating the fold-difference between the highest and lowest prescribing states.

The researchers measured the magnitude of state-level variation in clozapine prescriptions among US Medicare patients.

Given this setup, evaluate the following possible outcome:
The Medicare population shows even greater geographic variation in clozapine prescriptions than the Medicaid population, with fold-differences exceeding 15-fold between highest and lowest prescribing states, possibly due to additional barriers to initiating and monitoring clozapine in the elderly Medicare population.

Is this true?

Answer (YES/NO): NO